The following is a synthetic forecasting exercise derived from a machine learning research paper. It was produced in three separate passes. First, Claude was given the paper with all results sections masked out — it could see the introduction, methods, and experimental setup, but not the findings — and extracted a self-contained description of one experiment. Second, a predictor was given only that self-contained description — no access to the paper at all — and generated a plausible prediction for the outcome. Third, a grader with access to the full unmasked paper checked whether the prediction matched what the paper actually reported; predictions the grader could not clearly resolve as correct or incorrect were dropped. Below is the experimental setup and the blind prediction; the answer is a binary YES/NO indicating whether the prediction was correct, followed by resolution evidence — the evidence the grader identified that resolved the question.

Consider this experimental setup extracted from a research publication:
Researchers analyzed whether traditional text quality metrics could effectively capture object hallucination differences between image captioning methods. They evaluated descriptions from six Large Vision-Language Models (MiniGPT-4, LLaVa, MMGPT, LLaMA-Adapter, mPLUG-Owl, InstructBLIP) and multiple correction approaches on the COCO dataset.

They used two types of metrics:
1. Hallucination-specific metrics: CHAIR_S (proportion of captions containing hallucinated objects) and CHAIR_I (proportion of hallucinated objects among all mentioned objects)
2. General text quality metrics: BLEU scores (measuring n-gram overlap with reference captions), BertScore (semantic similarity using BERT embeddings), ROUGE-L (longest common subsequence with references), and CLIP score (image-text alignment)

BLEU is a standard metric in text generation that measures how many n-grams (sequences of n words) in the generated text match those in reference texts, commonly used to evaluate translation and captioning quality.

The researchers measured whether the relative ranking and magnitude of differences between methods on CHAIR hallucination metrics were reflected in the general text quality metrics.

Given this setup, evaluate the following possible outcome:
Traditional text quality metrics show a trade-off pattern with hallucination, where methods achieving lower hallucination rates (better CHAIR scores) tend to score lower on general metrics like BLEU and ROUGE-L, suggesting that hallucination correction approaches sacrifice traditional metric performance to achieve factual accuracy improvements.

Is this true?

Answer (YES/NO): NO